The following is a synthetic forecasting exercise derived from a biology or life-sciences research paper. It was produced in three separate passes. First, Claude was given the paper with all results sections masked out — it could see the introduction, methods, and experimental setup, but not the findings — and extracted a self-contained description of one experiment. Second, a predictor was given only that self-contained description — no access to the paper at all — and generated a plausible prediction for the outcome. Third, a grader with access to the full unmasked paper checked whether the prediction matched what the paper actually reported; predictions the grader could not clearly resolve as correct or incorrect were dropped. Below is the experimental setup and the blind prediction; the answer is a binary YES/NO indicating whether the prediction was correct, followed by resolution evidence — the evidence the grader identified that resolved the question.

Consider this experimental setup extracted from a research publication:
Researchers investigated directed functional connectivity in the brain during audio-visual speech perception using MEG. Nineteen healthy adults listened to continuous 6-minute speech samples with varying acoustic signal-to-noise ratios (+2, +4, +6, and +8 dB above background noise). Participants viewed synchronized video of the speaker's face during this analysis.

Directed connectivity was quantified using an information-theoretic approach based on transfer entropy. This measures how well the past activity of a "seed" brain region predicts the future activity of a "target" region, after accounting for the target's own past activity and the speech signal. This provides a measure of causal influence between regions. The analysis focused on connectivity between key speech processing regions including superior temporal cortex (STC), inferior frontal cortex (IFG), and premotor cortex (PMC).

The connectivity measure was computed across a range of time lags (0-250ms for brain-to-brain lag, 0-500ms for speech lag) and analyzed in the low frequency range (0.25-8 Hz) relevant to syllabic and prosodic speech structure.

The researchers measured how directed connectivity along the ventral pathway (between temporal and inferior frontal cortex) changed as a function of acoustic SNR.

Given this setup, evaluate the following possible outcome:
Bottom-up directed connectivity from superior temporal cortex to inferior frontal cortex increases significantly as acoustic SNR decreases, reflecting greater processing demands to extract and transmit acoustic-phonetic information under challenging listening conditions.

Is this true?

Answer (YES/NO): NO